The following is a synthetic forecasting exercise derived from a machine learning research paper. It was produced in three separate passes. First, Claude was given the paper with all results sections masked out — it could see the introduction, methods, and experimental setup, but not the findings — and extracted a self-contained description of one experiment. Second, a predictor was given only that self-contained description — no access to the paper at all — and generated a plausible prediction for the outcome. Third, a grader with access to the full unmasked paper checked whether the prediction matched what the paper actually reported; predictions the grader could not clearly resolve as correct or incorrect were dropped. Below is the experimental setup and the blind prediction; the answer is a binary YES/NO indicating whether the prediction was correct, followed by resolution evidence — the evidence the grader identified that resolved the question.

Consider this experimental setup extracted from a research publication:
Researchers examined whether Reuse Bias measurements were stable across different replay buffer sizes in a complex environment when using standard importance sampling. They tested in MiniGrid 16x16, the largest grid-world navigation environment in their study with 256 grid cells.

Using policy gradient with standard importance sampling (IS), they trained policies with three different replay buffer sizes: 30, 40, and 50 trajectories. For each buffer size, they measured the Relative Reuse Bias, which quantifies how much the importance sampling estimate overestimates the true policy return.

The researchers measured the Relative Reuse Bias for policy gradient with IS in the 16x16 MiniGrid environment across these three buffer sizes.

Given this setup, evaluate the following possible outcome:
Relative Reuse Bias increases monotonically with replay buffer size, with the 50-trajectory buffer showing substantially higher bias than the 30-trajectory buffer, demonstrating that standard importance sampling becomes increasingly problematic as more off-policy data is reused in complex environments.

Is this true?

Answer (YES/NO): NO